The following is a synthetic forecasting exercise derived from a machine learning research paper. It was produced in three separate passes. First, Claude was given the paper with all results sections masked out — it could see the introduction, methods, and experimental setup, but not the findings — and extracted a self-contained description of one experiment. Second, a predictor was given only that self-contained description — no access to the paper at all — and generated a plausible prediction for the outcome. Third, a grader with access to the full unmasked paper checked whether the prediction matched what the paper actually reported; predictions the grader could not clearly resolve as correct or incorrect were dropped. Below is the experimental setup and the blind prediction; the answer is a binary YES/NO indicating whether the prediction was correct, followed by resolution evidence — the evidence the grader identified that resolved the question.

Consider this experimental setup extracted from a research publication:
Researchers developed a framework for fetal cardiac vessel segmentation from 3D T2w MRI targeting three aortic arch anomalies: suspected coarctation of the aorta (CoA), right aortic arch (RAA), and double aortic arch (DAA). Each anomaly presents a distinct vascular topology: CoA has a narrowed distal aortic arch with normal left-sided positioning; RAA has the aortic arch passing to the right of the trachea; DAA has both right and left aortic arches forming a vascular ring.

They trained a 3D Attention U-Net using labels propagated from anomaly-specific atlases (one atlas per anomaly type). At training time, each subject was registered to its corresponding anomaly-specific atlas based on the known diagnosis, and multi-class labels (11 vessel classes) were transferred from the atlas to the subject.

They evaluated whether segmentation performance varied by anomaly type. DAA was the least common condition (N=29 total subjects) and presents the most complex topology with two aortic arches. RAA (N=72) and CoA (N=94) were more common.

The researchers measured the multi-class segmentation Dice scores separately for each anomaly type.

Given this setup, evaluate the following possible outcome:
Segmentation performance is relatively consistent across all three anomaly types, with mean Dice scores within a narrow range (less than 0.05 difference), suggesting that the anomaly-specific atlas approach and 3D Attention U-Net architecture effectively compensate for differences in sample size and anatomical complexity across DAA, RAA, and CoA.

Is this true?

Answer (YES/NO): YES